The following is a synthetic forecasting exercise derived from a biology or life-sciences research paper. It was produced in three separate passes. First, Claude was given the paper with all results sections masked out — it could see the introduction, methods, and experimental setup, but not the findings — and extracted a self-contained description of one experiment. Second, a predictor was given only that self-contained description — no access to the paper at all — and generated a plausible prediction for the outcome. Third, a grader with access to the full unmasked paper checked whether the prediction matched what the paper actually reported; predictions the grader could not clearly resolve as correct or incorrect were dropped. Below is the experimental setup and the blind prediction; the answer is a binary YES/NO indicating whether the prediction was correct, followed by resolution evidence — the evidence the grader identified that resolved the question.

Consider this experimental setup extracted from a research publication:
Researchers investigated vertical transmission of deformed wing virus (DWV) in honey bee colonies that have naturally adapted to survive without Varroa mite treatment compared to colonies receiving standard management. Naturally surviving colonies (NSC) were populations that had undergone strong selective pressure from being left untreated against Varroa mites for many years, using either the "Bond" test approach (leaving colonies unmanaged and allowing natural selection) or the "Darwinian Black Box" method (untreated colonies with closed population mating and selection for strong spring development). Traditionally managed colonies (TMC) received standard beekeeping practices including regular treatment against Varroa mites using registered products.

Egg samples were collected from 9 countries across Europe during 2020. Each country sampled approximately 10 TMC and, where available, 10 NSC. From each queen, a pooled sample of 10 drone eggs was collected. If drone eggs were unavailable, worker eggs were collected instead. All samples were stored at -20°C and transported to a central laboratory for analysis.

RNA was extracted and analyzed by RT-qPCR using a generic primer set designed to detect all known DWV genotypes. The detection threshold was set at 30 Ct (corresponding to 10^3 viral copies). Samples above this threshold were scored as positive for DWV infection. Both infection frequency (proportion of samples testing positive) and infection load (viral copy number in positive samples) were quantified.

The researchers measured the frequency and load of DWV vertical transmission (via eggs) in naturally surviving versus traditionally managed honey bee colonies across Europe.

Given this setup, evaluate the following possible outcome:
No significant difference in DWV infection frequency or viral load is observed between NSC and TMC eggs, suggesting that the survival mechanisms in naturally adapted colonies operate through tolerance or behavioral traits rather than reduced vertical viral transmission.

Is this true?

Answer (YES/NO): NO